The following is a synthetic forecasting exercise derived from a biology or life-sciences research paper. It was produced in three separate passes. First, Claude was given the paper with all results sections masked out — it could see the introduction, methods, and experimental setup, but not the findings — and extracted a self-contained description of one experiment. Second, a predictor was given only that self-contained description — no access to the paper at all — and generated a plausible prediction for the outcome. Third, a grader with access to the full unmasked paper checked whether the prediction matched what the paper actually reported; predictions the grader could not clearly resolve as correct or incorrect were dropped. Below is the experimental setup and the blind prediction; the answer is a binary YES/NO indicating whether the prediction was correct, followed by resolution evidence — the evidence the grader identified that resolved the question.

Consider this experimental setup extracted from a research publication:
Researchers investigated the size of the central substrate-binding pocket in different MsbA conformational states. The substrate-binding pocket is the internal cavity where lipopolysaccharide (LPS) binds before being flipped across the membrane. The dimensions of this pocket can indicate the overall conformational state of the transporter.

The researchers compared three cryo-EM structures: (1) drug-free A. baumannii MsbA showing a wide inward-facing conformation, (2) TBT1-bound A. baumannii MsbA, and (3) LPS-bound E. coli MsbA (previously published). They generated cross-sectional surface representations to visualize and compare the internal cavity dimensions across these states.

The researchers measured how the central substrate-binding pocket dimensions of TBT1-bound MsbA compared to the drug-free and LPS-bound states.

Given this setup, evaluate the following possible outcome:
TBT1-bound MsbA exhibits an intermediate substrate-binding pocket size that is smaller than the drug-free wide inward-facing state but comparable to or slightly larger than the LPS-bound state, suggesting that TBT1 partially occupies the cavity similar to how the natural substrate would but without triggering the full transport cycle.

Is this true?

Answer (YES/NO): NO